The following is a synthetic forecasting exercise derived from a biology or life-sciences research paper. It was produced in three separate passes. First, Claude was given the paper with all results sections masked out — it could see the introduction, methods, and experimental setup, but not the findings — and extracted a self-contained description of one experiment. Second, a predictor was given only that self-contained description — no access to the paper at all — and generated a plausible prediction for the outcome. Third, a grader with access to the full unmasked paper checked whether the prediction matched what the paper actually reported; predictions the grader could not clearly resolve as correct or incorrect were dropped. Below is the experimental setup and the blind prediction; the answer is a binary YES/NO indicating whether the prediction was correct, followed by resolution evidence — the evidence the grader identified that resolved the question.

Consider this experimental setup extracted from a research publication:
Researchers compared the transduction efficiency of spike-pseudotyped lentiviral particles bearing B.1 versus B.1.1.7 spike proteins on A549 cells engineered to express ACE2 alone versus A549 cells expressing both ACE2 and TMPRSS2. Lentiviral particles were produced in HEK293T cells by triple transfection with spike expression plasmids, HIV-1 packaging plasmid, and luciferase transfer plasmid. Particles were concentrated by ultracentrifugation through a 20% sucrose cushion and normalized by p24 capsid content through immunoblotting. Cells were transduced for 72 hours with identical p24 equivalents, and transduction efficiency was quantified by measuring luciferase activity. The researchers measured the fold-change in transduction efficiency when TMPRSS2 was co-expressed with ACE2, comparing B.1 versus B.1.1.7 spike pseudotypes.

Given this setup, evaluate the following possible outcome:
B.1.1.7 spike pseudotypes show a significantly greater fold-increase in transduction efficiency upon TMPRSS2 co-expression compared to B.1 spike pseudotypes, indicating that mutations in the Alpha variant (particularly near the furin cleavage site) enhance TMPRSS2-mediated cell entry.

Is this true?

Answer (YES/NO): NO